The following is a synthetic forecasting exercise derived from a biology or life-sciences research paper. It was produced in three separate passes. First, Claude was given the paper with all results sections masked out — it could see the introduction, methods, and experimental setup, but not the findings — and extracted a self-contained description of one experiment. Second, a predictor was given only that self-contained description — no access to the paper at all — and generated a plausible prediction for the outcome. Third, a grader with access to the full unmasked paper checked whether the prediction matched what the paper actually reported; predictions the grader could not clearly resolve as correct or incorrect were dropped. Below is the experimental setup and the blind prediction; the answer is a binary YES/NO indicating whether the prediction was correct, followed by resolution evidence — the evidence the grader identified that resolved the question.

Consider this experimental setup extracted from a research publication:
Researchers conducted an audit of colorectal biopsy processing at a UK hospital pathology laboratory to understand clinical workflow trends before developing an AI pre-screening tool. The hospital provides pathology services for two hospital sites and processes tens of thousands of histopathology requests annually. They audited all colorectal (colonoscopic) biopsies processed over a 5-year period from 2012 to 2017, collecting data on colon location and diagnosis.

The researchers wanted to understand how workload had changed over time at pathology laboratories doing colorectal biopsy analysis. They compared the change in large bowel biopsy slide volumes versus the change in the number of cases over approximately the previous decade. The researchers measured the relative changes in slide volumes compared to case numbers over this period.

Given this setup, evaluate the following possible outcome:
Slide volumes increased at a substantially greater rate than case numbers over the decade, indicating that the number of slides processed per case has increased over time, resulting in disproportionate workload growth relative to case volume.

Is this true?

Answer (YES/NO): YES